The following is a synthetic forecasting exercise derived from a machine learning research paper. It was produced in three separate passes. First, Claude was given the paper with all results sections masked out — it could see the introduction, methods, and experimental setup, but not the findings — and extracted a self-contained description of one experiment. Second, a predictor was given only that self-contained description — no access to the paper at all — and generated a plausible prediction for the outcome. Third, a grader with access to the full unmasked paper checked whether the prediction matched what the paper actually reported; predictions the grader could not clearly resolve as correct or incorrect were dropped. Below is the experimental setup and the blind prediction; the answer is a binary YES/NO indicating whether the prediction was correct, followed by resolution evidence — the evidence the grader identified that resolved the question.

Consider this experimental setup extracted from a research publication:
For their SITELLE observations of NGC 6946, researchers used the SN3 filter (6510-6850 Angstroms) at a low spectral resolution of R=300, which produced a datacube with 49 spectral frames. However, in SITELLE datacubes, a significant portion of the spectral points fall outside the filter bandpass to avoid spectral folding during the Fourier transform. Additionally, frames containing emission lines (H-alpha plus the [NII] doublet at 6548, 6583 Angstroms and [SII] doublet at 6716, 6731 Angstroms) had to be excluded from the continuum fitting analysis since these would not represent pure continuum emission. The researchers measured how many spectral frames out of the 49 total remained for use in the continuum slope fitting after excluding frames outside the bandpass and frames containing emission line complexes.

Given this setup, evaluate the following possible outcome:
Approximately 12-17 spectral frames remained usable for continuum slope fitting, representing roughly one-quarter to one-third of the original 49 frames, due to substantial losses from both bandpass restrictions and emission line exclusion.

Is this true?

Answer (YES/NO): YES